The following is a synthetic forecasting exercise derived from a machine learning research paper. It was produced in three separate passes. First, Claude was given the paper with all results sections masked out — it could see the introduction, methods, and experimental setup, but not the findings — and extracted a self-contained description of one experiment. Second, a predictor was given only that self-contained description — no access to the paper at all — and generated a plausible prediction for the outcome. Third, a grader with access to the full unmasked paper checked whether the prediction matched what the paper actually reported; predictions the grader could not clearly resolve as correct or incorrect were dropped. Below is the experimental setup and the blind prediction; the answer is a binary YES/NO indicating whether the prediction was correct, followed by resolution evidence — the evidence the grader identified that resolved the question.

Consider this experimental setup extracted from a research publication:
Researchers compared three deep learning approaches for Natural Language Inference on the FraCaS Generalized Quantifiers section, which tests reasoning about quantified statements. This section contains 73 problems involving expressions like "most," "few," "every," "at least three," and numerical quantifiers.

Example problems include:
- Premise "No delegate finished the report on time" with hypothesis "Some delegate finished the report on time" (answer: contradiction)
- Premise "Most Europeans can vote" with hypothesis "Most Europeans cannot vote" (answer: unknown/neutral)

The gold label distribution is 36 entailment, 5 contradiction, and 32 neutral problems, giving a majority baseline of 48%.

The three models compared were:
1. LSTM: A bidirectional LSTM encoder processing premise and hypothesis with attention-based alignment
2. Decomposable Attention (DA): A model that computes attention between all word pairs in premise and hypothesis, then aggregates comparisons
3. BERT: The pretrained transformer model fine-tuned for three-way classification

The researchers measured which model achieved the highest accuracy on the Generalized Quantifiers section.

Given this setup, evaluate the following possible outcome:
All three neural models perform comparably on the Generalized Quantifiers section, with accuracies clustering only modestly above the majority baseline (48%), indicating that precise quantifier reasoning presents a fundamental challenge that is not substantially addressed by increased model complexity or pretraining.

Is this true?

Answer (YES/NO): YES